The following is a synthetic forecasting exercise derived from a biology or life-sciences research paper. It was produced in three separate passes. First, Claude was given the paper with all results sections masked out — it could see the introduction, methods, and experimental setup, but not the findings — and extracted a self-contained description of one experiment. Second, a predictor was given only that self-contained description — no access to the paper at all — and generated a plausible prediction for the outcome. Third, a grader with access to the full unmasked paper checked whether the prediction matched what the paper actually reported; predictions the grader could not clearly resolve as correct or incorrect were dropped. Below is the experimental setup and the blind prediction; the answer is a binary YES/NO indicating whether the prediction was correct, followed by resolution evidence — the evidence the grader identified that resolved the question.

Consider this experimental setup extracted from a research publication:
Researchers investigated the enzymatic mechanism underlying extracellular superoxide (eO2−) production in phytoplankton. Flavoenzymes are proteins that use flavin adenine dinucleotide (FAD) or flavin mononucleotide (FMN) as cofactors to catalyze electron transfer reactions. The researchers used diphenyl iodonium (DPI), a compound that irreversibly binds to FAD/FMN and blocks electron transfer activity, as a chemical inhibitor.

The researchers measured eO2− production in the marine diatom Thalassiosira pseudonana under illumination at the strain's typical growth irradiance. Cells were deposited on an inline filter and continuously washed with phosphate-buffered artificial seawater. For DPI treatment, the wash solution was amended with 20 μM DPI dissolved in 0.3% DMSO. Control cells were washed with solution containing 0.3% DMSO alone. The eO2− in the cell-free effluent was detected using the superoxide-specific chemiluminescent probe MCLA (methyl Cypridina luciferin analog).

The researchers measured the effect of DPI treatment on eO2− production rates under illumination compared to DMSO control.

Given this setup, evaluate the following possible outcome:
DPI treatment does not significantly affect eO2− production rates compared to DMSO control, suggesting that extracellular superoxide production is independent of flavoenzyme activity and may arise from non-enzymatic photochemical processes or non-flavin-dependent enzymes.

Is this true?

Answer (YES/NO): NO